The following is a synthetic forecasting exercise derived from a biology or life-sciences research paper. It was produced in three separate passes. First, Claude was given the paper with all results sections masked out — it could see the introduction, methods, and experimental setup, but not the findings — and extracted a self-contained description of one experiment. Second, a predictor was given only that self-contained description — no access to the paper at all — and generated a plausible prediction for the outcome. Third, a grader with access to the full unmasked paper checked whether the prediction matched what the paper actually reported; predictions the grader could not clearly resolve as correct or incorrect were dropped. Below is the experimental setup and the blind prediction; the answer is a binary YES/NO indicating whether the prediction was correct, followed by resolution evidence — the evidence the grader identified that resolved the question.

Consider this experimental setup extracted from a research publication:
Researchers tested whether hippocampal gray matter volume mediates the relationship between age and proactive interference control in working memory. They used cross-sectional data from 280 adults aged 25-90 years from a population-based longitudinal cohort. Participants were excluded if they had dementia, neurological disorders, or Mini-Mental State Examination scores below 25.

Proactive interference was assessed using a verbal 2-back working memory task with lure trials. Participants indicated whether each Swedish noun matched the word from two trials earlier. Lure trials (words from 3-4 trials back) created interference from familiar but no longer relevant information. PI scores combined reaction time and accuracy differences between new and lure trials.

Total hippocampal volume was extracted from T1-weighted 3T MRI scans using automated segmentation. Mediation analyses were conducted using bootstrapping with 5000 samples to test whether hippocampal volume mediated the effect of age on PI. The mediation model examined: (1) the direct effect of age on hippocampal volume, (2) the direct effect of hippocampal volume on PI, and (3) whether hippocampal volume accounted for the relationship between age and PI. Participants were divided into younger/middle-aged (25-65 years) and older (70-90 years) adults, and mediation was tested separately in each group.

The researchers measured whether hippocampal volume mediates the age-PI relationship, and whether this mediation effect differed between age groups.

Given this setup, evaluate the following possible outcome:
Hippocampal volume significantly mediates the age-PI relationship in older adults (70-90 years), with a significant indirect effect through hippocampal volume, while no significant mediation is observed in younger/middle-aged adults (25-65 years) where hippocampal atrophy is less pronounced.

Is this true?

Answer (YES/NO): YES